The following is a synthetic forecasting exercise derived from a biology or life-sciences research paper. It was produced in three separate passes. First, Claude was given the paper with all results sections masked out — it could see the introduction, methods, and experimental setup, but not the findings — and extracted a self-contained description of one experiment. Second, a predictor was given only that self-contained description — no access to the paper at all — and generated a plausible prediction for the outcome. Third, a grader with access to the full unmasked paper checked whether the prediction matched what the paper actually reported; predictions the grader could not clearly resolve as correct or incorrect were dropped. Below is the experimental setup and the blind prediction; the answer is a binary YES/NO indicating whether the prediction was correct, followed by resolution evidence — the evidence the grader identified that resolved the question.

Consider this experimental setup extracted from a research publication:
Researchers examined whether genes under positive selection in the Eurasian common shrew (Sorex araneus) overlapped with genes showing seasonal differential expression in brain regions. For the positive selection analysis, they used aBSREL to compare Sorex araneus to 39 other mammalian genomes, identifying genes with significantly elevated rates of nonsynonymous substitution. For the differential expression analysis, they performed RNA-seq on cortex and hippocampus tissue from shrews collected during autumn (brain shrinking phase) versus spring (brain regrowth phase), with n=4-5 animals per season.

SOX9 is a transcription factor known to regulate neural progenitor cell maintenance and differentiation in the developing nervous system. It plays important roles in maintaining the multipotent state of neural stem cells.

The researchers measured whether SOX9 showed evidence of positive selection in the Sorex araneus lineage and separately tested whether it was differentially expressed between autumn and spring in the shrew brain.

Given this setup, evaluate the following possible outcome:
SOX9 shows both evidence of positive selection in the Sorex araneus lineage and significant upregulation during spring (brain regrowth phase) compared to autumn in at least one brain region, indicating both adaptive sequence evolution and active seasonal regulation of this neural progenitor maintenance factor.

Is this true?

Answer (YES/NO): YES